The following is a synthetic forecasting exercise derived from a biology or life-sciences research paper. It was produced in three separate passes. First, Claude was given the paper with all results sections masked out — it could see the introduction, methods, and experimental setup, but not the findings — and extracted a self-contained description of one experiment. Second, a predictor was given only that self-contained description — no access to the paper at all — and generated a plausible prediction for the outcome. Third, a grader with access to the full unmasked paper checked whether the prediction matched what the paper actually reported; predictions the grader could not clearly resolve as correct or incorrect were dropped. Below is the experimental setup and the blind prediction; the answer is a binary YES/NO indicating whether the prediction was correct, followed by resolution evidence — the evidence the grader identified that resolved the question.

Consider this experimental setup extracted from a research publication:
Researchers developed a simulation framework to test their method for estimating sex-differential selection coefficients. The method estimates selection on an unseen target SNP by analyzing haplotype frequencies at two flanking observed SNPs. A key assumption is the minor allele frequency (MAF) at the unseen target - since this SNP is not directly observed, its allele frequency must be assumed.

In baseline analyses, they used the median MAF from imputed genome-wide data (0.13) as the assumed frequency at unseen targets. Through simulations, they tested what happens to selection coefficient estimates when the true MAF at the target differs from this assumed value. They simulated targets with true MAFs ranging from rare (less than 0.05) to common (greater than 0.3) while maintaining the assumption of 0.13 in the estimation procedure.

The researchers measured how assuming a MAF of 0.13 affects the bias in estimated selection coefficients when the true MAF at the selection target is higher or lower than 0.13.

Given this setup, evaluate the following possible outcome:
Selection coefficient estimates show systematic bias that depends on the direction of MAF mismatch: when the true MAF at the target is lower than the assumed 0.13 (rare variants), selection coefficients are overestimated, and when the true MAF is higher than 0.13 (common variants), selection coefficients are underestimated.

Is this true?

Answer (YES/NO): NO